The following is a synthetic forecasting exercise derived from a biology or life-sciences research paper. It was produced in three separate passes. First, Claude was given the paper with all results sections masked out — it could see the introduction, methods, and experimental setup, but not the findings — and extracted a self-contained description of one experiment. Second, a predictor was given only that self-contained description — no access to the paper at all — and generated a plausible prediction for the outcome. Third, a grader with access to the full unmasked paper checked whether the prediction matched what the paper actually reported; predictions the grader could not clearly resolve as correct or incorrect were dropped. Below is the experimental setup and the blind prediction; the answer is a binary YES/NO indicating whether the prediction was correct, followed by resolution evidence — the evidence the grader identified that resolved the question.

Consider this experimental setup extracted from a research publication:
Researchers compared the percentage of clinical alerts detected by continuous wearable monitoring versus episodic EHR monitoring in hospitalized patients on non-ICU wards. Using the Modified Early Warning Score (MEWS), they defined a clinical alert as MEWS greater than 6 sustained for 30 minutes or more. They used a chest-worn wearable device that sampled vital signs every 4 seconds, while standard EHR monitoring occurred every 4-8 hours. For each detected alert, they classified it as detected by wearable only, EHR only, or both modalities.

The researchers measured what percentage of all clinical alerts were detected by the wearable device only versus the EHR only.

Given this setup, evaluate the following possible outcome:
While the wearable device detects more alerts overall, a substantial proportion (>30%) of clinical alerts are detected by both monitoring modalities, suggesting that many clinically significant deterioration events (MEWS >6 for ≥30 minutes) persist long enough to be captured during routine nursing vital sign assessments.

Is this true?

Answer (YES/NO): NO